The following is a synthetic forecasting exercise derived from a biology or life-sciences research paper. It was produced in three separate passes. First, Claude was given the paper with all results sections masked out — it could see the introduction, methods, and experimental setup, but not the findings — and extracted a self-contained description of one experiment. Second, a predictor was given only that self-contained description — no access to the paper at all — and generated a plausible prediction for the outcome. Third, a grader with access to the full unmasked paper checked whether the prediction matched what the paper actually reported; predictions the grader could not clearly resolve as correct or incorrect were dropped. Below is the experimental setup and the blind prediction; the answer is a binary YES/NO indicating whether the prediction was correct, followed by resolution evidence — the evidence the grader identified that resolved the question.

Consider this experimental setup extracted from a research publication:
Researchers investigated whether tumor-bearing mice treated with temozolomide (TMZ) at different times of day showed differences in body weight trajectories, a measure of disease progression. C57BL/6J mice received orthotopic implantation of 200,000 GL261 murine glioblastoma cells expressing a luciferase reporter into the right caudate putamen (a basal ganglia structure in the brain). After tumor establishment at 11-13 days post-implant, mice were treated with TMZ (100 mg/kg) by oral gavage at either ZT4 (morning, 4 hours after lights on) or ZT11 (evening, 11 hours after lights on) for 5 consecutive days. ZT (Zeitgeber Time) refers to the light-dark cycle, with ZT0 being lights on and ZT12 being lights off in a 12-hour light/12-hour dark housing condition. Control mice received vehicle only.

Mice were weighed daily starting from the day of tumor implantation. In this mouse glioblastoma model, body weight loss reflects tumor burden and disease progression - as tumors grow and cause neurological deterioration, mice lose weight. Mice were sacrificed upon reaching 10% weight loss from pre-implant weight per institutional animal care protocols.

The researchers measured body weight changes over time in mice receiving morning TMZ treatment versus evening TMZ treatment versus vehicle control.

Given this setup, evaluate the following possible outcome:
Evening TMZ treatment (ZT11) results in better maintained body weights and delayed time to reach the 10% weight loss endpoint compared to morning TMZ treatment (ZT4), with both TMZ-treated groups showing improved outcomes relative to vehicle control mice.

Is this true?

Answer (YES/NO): NO